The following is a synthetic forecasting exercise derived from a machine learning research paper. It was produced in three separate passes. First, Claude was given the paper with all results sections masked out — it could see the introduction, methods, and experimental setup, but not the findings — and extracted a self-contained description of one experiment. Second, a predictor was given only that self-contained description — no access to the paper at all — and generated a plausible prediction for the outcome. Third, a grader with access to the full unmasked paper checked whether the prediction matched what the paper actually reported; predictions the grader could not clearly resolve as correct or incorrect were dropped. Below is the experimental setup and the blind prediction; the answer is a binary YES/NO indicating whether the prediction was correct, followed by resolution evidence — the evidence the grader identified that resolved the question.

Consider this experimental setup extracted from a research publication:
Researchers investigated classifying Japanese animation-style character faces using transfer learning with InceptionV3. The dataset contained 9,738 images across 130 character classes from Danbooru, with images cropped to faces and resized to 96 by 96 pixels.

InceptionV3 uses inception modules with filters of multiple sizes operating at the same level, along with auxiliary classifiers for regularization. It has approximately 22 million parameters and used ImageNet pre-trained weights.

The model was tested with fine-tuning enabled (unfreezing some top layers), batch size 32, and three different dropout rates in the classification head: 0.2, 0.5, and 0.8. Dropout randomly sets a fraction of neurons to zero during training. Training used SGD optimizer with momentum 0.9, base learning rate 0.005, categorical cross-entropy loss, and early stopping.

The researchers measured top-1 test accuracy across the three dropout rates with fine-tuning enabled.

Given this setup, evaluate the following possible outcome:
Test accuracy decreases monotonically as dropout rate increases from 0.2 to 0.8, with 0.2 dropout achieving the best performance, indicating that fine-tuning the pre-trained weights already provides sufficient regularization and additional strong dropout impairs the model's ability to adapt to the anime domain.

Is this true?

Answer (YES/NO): YES